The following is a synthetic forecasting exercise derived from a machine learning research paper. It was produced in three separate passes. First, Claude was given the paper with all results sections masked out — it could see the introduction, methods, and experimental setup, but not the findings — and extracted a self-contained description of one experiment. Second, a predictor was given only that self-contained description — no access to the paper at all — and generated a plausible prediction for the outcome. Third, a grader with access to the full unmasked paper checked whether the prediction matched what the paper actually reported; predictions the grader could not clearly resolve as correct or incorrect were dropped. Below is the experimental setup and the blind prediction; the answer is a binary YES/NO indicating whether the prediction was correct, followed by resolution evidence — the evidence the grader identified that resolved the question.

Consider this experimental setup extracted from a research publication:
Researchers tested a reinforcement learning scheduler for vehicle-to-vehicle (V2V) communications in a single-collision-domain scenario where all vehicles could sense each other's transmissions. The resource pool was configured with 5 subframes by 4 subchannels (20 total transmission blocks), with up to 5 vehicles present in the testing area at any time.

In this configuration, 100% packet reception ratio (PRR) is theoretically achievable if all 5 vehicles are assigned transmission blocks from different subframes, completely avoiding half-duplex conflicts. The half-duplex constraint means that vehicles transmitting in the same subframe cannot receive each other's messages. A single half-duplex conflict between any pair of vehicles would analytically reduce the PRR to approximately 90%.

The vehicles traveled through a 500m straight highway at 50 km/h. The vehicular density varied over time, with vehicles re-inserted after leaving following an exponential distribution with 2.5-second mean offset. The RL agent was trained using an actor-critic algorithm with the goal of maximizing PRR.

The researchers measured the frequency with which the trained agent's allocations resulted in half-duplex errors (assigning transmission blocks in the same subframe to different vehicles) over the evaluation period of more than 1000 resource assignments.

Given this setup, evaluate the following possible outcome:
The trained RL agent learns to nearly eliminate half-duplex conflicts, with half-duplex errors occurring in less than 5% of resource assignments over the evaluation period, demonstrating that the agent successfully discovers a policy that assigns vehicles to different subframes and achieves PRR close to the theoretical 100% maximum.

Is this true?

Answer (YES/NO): YES